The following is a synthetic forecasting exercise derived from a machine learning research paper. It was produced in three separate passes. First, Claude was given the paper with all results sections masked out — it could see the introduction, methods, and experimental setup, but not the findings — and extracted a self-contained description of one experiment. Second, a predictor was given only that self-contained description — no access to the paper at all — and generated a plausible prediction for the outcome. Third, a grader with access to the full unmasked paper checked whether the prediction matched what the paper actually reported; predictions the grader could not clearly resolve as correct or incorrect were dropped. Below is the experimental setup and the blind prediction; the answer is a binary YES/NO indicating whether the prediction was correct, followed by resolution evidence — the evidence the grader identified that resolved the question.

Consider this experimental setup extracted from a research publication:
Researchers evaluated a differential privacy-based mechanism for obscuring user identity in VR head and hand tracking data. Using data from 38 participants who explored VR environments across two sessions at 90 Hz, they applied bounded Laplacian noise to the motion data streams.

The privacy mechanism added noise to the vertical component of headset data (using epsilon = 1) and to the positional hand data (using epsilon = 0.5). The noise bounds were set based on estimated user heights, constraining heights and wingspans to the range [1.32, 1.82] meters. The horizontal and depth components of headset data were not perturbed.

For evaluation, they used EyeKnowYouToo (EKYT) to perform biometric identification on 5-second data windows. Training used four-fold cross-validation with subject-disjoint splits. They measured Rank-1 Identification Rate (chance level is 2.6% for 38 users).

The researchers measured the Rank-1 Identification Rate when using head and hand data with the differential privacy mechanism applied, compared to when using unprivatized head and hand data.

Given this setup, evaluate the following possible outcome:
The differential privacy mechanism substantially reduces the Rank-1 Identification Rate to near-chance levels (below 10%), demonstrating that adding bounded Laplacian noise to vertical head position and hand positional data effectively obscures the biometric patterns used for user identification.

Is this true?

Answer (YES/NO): NO